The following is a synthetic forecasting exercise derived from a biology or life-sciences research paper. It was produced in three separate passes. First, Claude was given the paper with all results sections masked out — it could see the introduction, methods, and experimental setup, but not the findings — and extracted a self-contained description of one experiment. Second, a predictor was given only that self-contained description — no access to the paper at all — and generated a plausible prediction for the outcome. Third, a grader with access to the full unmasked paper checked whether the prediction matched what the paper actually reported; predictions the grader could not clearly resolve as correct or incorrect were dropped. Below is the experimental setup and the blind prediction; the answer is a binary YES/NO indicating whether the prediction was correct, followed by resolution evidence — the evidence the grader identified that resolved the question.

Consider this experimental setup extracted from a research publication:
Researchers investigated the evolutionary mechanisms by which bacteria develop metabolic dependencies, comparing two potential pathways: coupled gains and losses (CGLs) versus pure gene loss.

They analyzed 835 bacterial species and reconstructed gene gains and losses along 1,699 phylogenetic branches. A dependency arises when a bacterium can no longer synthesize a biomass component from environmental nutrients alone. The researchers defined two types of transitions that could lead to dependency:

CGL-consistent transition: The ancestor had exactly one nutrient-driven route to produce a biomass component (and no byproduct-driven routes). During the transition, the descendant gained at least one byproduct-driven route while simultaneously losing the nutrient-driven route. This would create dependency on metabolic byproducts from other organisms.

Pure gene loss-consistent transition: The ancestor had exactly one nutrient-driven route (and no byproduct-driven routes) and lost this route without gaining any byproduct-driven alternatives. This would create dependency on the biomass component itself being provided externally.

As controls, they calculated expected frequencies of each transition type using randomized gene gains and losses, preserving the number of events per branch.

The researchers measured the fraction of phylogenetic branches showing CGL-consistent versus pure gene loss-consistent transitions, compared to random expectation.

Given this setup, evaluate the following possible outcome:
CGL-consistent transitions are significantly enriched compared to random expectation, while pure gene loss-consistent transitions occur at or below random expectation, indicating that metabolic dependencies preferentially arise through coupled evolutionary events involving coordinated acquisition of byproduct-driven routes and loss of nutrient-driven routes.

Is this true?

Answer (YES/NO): NO